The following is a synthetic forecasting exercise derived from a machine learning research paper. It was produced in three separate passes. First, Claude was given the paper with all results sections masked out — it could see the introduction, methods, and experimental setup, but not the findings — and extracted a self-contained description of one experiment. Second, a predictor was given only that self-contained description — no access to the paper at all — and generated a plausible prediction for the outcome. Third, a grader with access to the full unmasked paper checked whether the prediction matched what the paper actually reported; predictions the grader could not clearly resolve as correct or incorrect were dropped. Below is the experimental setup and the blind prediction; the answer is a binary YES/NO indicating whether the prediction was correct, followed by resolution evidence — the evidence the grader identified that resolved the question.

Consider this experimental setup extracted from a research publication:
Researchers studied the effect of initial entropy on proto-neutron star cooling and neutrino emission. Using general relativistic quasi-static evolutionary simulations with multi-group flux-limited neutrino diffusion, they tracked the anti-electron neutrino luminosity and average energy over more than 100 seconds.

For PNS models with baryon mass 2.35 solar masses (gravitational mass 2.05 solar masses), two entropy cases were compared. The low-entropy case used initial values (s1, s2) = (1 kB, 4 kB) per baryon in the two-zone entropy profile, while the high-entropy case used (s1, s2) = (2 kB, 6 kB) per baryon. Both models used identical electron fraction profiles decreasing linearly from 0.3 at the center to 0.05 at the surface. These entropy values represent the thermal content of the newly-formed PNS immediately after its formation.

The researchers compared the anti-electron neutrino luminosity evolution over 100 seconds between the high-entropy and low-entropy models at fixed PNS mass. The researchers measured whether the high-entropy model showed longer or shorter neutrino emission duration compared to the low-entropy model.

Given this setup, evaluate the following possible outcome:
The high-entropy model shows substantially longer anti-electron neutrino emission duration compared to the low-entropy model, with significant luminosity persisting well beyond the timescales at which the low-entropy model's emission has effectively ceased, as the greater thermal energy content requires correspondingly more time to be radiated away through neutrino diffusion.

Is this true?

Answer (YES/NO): NO